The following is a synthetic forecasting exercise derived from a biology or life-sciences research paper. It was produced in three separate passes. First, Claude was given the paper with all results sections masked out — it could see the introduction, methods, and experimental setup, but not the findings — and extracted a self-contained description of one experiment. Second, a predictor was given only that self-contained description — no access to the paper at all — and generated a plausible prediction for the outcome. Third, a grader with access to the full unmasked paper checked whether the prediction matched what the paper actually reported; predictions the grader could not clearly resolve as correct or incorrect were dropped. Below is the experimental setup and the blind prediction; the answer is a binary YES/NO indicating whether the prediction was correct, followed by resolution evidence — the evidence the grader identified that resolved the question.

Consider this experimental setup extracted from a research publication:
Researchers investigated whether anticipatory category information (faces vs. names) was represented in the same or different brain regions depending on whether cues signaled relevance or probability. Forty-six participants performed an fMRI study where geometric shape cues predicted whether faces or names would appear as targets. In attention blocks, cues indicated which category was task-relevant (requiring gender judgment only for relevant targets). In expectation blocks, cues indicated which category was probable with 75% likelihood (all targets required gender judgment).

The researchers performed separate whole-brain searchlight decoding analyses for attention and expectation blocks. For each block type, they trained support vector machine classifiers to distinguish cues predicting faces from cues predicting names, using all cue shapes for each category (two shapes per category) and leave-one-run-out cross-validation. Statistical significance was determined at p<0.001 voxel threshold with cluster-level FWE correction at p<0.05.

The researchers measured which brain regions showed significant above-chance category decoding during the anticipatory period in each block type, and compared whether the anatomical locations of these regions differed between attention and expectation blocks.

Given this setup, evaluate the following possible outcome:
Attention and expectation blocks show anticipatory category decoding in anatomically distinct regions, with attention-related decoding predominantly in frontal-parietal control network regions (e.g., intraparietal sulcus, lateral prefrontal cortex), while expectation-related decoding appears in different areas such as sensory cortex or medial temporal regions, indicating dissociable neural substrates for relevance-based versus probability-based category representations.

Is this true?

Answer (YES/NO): NO